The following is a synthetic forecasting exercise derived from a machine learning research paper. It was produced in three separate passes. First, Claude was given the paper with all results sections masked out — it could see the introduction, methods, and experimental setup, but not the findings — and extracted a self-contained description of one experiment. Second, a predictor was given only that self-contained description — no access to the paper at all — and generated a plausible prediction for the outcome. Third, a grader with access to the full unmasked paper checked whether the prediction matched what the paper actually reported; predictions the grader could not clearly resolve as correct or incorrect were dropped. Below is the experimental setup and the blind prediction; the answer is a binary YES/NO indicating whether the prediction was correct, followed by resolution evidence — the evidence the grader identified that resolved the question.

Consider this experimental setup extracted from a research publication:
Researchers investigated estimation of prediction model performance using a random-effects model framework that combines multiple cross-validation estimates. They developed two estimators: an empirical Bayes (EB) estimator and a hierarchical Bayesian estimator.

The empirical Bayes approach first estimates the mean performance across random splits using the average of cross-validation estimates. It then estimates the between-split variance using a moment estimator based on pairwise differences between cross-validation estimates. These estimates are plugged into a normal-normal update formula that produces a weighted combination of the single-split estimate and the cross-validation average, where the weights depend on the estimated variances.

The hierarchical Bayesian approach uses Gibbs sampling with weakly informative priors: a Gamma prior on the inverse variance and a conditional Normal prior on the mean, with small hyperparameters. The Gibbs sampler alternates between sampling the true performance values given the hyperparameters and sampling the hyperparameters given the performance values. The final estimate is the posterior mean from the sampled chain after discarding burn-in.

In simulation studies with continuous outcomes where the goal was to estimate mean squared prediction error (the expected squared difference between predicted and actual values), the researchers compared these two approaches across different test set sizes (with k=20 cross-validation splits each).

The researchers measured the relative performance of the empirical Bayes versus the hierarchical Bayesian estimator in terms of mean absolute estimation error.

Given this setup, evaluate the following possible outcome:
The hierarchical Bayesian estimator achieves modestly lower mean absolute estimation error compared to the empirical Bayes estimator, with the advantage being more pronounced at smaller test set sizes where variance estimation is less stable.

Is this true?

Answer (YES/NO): NO